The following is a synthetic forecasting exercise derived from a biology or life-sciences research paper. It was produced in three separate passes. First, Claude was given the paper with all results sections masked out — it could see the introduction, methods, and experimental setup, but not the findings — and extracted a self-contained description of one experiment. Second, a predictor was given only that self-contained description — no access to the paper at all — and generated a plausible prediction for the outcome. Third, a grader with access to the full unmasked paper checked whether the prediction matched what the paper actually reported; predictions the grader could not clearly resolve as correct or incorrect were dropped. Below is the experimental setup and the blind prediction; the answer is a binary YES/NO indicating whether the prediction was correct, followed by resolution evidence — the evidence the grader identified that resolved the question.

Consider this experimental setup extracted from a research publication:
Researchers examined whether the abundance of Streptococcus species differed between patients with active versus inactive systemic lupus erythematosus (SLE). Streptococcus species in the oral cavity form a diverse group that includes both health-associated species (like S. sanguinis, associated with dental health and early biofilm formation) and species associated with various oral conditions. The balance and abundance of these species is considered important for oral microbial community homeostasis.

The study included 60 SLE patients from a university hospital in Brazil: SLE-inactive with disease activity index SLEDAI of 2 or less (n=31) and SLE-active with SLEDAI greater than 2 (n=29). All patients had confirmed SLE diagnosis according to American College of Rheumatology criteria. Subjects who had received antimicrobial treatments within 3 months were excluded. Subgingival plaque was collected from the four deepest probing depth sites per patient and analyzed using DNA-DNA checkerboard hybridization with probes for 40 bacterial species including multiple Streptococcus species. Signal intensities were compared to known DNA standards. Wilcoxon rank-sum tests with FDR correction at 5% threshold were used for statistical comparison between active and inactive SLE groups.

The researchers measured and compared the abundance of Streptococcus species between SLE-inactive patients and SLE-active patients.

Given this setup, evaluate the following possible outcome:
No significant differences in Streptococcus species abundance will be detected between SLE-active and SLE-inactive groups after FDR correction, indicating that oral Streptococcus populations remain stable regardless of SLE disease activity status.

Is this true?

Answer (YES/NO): NO